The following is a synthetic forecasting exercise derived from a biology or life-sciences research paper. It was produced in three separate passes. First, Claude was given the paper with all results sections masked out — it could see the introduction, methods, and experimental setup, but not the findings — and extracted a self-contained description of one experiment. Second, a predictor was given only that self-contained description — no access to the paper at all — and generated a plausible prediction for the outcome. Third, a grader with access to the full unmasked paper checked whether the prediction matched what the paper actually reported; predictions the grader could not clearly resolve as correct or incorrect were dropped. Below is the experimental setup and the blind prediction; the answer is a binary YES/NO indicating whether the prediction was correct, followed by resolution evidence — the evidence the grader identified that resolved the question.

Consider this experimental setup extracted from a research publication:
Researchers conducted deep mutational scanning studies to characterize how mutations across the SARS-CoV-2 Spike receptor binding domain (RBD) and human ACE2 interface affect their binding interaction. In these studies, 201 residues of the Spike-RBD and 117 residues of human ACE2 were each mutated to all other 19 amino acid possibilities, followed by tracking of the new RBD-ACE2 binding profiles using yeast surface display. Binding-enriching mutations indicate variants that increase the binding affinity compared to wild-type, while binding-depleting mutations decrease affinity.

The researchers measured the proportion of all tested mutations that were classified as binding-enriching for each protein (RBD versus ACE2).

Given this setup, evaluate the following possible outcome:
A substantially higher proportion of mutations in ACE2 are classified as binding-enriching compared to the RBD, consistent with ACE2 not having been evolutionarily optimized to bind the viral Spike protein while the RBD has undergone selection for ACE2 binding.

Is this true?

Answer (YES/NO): YES